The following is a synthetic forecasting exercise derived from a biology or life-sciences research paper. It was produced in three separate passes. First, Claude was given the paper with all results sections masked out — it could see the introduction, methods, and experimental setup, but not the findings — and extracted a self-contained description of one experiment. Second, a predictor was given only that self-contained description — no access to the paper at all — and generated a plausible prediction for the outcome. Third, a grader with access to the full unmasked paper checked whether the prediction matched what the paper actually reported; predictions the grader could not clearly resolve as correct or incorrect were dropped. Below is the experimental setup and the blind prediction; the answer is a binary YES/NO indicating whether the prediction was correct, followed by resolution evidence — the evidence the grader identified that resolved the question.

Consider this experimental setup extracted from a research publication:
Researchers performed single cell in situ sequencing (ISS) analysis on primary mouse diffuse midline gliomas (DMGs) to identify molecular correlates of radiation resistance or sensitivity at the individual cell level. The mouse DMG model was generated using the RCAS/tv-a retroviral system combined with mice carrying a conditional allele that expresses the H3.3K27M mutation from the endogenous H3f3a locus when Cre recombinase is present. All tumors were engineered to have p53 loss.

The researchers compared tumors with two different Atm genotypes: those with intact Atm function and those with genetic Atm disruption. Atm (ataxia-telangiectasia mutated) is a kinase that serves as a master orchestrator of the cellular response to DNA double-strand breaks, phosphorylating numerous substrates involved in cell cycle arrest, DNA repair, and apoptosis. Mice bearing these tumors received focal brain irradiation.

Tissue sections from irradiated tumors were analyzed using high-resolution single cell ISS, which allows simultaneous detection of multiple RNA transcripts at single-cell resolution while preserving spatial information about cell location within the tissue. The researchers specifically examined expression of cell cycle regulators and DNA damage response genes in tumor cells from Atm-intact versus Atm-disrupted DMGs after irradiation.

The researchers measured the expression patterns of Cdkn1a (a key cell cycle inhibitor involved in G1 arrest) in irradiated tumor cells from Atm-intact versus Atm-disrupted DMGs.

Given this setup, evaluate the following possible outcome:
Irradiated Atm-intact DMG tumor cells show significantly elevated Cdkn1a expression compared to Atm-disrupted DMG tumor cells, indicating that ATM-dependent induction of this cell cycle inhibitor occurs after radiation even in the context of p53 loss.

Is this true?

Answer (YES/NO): NO